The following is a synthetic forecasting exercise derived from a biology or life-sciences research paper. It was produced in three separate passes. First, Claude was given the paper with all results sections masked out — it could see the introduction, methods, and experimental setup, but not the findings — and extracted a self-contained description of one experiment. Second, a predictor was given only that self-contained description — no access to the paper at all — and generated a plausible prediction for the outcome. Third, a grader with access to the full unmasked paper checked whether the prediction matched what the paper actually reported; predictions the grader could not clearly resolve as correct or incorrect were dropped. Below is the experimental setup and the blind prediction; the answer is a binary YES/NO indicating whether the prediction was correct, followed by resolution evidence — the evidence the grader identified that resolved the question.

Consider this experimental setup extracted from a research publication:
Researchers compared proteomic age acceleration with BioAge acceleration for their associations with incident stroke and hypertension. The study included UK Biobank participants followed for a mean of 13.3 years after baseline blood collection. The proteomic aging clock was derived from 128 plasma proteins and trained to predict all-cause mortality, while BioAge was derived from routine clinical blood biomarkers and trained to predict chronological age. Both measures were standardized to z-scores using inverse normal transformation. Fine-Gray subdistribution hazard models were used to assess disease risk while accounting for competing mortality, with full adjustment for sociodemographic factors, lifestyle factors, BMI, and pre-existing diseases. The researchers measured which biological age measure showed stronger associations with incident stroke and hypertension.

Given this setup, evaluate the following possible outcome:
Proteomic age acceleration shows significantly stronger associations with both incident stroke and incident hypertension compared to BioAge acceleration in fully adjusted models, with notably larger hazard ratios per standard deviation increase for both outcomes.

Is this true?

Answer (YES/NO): NO